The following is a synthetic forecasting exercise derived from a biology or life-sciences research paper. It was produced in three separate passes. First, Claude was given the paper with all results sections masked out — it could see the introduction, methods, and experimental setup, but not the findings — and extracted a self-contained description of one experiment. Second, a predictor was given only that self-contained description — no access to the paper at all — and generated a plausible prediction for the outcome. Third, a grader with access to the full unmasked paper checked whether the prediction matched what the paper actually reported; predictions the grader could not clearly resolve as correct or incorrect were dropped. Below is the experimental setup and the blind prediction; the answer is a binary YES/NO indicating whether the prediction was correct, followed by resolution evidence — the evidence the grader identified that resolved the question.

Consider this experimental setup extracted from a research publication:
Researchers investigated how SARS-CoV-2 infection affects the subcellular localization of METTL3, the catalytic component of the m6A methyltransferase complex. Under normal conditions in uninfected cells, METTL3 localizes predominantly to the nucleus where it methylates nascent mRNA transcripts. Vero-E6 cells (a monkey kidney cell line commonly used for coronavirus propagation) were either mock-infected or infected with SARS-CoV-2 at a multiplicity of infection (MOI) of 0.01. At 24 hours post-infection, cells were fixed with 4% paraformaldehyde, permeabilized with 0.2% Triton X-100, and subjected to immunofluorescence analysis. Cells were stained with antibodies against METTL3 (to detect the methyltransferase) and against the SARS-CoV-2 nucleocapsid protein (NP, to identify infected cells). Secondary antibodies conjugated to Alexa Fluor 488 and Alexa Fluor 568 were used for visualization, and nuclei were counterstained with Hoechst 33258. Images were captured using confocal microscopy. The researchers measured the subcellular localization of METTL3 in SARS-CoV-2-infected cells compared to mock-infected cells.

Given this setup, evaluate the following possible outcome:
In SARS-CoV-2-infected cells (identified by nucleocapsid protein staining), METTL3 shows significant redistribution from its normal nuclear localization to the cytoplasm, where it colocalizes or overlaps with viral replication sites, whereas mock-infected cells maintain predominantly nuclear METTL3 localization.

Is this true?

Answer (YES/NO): YES